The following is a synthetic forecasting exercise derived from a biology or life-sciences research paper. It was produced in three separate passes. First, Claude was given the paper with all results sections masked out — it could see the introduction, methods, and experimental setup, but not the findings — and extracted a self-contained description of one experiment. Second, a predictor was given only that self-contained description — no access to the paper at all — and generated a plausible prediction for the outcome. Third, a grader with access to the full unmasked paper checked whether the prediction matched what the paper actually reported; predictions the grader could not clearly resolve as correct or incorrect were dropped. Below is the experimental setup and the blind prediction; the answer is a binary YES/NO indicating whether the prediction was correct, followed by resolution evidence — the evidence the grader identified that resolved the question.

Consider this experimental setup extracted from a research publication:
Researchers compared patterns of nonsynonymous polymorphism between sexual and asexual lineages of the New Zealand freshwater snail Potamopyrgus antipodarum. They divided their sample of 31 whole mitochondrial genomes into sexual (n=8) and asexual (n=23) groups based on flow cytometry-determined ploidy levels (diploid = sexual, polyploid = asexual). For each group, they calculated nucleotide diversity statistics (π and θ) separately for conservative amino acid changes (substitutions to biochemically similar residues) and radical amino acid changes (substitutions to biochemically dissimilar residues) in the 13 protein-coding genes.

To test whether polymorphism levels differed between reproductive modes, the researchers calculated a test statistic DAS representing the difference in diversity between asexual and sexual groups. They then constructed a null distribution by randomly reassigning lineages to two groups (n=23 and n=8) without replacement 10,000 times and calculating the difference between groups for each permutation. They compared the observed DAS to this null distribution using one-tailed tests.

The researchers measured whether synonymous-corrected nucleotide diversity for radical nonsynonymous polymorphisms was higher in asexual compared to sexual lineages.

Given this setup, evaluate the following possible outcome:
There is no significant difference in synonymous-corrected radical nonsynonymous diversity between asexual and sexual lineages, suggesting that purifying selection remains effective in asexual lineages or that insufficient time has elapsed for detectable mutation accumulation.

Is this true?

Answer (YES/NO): NO